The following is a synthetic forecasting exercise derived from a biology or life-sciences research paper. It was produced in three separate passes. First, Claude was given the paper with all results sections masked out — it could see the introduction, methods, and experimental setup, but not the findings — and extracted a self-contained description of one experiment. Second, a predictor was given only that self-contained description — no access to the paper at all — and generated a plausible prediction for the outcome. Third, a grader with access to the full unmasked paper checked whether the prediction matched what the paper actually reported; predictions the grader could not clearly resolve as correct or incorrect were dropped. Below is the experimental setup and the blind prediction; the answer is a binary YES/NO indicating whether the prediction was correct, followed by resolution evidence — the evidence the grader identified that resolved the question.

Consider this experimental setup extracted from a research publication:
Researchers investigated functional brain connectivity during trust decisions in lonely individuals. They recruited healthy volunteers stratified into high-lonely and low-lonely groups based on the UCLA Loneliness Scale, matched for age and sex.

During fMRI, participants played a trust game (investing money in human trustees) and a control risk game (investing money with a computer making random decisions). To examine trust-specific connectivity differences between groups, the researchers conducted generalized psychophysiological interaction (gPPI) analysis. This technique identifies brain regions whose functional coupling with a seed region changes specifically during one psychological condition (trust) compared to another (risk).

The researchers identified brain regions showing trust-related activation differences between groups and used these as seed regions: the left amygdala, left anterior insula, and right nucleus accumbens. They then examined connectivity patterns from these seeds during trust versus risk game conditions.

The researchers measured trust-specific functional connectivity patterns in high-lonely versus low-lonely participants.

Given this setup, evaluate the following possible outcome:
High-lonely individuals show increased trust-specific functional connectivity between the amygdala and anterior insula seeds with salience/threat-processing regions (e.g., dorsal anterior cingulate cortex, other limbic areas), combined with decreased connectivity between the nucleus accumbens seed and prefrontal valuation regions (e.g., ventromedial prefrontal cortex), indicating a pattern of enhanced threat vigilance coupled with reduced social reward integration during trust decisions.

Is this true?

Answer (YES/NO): NO